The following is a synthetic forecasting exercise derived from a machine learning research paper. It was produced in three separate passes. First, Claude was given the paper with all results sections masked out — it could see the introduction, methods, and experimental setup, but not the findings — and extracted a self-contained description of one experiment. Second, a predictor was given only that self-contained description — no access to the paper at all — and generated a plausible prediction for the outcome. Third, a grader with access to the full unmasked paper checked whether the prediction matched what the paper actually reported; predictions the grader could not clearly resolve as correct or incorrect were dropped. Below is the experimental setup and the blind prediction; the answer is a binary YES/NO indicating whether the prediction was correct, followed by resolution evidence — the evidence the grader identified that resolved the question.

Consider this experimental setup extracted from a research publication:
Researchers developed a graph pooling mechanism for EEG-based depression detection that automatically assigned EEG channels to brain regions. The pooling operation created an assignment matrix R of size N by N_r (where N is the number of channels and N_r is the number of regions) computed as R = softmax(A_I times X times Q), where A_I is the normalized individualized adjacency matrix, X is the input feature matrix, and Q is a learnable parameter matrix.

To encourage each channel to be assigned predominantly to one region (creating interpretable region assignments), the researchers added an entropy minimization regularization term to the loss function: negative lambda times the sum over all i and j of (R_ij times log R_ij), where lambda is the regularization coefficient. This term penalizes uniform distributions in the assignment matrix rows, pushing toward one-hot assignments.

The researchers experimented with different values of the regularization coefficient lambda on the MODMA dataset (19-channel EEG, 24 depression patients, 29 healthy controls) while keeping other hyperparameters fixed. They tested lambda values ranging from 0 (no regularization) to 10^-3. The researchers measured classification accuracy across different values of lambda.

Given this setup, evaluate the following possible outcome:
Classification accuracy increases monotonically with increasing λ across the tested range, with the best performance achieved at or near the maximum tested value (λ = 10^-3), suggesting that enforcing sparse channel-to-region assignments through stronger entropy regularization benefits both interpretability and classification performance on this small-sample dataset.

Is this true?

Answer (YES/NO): NO